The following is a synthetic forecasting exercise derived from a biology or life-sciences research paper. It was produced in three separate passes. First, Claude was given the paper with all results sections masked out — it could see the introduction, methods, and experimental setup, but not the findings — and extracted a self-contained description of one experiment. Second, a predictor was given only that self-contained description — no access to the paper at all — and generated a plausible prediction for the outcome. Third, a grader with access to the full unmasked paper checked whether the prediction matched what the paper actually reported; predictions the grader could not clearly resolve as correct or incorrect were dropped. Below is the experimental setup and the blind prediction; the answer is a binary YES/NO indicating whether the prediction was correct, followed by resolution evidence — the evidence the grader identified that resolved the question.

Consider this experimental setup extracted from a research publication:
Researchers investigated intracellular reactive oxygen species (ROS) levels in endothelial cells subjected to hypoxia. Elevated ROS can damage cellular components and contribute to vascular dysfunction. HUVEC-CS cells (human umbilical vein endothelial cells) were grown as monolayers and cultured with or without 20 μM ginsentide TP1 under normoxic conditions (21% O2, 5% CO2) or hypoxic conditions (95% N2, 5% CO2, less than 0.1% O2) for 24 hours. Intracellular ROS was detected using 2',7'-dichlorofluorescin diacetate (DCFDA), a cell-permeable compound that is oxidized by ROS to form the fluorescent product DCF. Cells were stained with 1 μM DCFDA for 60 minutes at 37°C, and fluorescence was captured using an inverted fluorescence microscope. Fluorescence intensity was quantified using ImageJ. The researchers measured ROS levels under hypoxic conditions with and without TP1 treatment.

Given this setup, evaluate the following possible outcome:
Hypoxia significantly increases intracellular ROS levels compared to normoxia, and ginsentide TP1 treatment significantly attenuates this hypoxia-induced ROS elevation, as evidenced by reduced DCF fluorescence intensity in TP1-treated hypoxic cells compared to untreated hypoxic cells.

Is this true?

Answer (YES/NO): YES